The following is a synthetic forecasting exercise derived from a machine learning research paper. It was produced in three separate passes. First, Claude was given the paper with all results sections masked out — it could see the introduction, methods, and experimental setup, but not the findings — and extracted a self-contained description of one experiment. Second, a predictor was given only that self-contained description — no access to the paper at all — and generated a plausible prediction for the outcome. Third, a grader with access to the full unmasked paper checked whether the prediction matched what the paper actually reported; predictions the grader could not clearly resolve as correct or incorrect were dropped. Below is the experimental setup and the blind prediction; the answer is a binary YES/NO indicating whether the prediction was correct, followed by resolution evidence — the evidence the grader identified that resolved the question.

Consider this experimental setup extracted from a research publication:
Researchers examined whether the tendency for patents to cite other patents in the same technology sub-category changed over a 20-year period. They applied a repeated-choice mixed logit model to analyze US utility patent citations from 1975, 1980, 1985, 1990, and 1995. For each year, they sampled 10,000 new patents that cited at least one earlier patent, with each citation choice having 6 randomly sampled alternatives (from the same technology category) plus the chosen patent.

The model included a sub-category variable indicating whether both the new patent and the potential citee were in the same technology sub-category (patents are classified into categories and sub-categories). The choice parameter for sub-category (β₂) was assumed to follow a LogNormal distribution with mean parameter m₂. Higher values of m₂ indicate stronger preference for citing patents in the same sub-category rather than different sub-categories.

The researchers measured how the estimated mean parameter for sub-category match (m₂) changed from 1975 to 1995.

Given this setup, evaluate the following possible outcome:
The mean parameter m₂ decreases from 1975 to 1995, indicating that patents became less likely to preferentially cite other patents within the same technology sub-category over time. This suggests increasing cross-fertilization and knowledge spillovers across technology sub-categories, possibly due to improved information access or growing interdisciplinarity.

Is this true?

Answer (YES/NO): YES